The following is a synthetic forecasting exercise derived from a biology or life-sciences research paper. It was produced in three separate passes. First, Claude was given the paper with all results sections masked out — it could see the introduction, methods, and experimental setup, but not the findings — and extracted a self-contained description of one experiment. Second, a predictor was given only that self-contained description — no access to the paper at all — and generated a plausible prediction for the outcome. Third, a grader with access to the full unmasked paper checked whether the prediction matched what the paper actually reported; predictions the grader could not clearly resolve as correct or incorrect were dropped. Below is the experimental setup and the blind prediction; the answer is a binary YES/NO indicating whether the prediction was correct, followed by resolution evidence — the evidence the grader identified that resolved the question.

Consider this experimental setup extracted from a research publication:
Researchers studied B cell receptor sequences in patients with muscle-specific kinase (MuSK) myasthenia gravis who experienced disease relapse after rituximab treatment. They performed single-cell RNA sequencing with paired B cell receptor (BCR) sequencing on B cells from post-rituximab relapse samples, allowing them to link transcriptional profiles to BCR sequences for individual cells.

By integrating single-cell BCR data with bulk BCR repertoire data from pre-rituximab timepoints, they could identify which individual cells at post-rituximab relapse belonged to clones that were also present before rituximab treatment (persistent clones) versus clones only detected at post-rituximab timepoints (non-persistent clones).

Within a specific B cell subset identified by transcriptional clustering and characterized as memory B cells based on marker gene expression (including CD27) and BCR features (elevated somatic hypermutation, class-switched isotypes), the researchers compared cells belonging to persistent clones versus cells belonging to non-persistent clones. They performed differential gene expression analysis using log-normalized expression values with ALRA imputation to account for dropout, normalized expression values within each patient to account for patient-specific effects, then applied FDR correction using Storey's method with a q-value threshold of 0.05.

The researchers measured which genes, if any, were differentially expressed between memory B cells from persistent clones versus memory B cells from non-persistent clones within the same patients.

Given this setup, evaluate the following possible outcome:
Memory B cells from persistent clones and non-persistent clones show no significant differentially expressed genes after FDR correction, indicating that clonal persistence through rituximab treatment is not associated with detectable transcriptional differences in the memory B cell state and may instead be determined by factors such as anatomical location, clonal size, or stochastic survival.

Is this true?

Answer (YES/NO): NO